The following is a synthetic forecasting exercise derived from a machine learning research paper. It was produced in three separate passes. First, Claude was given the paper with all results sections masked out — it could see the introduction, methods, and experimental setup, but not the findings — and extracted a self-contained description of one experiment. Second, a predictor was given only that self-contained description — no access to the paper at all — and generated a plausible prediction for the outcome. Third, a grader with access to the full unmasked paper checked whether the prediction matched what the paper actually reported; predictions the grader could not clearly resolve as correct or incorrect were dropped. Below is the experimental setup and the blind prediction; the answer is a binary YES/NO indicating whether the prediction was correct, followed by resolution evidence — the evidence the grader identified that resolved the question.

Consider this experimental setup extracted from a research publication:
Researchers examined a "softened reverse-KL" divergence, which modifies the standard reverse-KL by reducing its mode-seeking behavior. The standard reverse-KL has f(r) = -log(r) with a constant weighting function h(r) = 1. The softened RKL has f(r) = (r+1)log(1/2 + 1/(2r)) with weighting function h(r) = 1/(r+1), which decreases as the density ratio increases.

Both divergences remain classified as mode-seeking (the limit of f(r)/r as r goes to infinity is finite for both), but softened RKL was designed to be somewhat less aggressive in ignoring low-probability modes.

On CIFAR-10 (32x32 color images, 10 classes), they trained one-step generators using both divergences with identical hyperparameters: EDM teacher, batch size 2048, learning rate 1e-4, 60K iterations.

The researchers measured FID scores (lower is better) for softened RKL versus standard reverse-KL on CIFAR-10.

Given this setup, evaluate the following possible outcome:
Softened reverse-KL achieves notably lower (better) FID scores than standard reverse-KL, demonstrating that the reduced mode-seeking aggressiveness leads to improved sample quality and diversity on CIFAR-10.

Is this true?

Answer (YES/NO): NO